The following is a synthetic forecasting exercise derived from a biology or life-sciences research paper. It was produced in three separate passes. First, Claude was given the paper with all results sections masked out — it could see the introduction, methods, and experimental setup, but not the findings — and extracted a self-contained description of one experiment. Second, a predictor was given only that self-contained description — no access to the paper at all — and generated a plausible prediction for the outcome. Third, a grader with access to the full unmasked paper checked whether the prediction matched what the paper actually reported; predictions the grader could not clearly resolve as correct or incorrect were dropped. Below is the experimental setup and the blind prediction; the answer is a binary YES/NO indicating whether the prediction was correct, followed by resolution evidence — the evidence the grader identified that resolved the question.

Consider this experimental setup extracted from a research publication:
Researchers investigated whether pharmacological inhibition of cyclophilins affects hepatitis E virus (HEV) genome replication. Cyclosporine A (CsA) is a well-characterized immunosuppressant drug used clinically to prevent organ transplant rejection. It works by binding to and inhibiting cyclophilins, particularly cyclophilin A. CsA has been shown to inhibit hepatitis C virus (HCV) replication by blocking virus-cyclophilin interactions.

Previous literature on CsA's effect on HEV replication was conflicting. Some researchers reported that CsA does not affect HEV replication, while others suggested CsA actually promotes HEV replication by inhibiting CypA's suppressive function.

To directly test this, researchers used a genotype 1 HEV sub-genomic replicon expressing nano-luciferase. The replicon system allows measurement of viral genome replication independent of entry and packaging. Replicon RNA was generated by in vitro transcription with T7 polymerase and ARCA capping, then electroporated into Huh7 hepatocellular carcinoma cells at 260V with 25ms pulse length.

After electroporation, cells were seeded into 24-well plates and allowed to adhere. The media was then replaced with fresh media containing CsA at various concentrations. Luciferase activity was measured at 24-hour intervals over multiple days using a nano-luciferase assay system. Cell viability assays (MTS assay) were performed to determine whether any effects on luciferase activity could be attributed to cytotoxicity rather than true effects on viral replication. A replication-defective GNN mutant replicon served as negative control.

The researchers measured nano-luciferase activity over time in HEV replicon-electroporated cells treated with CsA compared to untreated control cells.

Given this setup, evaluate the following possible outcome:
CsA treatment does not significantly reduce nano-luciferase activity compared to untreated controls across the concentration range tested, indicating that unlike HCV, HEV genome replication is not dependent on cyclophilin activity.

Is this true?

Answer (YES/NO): YES